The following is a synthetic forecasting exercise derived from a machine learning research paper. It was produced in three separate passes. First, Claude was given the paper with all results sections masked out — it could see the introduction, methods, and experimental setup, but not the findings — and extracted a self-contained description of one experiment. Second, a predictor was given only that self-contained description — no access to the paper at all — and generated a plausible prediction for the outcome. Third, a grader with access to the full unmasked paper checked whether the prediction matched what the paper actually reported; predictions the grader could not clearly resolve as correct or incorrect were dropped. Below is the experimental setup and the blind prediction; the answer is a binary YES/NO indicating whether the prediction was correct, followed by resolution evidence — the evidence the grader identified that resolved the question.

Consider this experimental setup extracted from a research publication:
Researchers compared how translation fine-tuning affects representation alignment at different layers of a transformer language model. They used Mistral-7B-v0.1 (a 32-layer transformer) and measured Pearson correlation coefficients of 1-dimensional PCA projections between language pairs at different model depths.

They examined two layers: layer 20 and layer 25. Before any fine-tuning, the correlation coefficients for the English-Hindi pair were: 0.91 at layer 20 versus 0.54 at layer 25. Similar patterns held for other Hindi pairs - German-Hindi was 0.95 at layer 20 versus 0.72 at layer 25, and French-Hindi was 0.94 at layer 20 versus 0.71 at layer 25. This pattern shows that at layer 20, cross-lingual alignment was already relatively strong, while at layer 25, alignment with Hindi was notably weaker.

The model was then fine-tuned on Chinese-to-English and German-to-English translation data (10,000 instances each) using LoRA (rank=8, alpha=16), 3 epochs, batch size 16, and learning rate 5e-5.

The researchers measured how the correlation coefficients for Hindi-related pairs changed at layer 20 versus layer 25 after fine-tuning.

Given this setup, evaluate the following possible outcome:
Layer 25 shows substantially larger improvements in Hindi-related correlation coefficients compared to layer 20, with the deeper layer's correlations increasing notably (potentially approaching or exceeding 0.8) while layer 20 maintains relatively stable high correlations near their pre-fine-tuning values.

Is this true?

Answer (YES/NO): YES